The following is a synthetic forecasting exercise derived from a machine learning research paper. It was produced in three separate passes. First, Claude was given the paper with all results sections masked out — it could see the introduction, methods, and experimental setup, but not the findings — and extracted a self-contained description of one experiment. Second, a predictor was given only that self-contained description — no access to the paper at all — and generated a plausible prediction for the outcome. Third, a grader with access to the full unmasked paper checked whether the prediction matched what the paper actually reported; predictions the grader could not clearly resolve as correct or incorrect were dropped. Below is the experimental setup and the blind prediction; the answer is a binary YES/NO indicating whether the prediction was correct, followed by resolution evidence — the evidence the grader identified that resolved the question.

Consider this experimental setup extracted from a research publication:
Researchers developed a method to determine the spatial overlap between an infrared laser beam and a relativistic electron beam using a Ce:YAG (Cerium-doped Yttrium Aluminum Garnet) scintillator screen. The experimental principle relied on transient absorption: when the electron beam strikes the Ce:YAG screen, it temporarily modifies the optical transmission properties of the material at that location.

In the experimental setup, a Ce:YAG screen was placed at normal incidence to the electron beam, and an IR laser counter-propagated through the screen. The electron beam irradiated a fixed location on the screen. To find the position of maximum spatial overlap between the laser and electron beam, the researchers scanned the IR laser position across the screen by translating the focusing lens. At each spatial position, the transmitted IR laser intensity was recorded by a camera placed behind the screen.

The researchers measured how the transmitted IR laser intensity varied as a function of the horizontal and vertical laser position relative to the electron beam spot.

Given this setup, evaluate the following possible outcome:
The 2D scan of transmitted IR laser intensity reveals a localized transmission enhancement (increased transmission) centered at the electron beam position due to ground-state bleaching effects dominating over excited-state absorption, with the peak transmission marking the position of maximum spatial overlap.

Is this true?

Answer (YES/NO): NO